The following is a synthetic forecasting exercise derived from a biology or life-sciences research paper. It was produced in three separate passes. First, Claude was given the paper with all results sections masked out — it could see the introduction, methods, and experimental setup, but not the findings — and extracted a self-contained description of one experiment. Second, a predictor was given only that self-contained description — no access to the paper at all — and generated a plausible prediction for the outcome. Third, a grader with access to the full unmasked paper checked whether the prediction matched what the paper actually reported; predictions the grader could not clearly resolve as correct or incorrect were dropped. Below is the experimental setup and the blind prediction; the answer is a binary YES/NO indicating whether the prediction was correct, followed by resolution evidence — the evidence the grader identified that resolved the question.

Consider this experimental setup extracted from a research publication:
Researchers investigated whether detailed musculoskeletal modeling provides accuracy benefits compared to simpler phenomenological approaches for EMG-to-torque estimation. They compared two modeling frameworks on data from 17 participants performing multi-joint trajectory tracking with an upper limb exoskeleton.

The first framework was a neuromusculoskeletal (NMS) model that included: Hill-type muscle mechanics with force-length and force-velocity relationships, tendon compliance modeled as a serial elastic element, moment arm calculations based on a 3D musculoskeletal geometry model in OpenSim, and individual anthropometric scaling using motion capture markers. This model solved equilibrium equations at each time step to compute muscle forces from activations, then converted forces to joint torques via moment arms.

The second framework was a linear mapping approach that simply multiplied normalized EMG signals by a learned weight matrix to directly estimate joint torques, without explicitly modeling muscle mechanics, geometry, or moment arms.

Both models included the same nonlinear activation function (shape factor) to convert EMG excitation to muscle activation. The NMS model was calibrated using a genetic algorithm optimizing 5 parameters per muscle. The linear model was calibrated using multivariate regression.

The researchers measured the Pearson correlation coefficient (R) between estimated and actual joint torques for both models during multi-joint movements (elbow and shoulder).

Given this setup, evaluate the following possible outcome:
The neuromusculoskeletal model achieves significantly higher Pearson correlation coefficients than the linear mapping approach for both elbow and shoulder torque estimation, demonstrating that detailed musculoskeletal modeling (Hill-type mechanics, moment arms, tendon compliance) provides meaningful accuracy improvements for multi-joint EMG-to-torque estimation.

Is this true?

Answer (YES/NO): NO